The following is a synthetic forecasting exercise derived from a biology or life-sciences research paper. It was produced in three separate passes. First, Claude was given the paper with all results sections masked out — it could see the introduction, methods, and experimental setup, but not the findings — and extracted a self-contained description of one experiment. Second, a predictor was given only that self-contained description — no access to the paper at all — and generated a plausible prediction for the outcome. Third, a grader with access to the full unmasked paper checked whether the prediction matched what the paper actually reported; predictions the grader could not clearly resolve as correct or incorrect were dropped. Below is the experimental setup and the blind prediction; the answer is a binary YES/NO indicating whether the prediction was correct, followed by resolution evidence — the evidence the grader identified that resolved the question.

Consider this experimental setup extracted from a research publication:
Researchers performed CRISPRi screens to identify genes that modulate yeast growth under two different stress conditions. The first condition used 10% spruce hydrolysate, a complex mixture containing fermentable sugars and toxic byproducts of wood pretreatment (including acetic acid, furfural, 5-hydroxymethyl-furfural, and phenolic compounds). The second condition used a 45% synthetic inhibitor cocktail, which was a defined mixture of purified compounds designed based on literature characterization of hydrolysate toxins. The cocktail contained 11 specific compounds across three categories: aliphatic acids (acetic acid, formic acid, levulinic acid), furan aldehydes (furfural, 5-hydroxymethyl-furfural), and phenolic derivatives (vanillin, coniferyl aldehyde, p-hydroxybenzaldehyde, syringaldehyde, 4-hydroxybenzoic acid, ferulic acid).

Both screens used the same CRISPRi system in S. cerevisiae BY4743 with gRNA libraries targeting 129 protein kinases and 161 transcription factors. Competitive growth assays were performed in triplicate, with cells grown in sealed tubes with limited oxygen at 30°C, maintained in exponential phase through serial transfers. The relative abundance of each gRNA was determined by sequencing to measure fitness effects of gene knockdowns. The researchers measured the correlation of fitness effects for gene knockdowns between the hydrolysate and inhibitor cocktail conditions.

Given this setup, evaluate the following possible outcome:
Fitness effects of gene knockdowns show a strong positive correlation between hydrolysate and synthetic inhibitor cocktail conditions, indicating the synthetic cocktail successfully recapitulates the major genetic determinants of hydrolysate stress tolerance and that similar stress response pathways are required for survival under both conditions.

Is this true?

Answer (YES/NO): NO